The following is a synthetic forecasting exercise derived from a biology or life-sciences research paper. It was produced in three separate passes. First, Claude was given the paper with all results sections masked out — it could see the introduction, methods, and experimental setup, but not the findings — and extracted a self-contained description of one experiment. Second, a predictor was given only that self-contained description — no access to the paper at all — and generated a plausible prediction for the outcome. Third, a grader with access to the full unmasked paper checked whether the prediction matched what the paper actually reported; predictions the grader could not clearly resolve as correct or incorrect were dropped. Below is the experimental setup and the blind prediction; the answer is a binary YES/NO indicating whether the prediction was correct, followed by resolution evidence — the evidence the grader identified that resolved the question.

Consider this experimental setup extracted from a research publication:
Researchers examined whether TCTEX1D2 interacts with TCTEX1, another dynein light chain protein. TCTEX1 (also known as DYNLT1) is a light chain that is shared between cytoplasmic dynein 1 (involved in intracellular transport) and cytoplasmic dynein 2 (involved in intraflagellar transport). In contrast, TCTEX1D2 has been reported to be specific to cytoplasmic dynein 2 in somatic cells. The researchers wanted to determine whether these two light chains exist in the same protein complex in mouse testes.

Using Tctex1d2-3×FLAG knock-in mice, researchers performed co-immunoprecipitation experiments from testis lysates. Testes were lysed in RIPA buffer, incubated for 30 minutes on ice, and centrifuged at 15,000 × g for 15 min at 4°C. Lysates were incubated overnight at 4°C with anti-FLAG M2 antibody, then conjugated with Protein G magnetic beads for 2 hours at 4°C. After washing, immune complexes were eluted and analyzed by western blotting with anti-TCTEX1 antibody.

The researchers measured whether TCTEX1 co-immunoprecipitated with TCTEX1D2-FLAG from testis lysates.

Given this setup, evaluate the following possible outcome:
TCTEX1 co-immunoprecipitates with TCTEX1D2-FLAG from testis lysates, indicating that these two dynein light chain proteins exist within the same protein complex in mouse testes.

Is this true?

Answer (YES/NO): YES